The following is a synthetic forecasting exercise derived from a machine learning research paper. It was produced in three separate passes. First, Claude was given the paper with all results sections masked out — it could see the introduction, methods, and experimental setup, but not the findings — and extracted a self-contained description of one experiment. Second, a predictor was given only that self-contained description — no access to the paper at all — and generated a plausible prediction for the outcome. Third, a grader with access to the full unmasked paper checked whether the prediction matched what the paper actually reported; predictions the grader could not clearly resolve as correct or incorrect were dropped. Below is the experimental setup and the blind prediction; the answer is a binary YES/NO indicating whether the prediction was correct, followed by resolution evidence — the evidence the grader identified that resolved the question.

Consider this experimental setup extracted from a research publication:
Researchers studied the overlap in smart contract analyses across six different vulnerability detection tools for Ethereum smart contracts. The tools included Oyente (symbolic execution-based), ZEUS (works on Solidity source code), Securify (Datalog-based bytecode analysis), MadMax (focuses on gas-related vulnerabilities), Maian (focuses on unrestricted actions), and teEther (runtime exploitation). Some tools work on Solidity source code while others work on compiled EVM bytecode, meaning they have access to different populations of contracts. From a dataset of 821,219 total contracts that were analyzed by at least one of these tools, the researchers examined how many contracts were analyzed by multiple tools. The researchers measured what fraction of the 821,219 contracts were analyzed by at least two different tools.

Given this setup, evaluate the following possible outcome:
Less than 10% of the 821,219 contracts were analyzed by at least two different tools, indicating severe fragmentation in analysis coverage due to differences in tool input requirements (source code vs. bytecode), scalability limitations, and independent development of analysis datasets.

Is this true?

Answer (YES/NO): YES